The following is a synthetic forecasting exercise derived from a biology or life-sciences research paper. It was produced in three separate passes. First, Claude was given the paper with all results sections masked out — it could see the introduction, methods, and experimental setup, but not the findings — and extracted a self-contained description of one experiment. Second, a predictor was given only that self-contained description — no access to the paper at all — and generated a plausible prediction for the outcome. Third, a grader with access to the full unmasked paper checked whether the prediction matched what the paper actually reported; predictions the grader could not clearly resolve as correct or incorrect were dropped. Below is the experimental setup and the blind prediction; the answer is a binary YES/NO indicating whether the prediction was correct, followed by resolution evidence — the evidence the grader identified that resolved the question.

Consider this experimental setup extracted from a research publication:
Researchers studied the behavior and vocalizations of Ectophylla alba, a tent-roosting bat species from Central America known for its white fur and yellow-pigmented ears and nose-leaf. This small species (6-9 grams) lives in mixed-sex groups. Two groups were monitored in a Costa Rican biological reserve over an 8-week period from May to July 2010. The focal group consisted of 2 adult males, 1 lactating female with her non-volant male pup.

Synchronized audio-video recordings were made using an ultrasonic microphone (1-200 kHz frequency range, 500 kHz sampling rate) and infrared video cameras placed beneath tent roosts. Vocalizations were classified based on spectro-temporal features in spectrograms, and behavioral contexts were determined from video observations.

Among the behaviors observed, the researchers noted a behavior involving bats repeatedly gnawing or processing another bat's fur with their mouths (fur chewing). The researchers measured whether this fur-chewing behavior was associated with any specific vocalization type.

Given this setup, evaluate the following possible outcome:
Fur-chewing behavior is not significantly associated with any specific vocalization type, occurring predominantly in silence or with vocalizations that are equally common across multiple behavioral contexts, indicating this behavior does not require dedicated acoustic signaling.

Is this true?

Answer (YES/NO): NO